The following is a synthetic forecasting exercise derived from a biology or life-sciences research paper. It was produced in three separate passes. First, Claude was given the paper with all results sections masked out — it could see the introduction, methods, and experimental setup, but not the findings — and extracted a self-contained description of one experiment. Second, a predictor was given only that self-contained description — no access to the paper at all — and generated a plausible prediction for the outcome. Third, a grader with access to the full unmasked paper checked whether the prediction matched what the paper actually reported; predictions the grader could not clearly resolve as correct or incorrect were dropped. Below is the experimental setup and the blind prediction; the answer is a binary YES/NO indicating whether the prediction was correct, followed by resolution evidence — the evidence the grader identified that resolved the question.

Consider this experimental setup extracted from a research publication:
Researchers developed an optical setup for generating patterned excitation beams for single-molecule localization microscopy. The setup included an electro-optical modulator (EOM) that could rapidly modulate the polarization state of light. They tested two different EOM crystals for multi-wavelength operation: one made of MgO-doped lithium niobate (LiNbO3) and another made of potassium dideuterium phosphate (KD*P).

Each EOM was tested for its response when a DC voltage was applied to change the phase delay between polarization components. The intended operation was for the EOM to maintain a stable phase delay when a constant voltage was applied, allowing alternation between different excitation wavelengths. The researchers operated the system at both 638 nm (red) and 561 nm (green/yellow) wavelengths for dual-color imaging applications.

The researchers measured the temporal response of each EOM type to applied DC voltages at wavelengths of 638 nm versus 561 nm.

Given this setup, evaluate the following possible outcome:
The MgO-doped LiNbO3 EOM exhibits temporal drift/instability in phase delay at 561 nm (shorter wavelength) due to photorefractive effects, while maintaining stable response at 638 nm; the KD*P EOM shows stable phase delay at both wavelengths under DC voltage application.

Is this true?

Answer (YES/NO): YES